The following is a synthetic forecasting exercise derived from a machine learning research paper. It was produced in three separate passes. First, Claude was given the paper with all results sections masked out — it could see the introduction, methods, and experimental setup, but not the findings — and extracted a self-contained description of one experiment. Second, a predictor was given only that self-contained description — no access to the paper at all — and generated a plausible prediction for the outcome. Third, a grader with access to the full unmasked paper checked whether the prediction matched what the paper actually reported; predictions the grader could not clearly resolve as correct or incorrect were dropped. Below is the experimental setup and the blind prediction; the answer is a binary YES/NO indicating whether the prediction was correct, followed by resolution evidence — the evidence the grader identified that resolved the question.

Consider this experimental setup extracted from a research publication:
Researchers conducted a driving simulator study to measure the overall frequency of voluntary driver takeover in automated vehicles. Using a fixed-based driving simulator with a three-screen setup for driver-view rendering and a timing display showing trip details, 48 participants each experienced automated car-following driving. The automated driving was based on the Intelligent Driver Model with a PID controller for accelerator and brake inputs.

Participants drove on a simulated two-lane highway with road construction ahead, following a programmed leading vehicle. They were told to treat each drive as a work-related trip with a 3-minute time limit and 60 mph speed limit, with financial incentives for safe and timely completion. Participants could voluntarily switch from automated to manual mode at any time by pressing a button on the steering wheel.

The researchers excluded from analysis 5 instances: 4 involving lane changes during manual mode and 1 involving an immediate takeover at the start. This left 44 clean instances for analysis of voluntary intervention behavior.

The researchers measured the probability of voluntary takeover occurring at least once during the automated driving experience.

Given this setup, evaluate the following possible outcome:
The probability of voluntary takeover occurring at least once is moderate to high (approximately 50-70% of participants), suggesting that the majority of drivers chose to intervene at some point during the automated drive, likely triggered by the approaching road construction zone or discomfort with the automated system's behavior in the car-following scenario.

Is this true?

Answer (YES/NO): NO